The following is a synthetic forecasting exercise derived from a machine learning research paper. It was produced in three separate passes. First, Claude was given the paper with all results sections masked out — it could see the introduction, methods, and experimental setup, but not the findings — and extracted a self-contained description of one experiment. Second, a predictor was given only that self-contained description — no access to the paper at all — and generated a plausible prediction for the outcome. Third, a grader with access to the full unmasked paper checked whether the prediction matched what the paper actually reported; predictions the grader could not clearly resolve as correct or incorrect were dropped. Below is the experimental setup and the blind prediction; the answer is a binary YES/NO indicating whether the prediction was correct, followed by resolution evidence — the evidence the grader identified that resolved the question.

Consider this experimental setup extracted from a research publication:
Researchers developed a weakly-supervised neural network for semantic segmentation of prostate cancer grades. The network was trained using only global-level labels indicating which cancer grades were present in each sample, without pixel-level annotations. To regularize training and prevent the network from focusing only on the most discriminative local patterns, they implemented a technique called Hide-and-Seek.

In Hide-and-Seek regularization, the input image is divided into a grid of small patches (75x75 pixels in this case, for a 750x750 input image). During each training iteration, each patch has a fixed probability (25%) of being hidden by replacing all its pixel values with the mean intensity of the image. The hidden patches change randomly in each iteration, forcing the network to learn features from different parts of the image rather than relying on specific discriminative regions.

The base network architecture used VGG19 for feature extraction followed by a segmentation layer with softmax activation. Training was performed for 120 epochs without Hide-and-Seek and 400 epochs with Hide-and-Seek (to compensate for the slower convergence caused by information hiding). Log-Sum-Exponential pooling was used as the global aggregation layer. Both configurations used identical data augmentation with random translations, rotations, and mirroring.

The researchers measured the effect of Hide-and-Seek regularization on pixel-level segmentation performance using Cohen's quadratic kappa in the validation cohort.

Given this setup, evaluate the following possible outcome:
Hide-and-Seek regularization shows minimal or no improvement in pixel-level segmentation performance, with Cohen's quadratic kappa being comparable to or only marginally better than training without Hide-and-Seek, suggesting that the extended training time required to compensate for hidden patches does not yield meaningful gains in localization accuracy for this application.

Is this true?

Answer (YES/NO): NO